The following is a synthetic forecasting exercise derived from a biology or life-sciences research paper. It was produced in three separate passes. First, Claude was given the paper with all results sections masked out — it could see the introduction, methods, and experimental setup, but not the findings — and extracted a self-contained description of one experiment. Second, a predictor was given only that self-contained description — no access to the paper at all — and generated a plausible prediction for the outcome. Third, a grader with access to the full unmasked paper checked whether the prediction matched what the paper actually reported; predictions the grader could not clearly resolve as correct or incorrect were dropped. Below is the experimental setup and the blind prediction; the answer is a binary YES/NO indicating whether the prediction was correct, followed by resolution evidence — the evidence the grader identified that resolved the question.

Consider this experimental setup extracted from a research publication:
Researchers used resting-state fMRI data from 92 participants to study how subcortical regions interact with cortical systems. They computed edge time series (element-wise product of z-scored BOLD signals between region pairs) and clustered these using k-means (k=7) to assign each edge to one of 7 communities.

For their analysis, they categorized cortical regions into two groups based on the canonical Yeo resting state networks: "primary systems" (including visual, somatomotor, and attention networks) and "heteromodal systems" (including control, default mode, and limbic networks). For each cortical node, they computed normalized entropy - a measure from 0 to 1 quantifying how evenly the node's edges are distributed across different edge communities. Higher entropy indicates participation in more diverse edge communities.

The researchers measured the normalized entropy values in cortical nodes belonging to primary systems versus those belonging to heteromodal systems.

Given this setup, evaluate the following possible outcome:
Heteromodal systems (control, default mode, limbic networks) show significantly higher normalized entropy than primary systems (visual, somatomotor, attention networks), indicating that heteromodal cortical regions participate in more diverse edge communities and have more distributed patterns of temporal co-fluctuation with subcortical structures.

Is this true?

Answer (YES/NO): NO